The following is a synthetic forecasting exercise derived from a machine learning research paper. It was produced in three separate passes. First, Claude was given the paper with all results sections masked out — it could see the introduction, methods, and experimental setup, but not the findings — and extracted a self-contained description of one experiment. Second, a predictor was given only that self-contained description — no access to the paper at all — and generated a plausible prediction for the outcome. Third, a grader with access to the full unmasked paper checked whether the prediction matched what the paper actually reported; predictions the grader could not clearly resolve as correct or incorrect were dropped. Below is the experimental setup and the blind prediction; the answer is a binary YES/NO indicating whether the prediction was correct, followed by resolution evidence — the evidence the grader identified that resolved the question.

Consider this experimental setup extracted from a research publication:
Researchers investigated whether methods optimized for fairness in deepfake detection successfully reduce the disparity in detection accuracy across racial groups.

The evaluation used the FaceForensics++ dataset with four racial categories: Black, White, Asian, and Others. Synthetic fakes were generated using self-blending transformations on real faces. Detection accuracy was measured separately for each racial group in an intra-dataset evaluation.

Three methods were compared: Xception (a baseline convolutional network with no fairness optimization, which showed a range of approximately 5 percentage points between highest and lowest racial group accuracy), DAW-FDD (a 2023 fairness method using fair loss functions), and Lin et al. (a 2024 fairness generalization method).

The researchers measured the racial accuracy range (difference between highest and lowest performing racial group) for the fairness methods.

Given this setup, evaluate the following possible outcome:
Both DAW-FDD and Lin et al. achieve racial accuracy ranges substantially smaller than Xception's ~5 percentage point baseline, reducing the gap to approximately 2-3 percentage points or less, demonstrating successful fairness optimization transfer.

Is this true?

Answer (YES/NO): YES